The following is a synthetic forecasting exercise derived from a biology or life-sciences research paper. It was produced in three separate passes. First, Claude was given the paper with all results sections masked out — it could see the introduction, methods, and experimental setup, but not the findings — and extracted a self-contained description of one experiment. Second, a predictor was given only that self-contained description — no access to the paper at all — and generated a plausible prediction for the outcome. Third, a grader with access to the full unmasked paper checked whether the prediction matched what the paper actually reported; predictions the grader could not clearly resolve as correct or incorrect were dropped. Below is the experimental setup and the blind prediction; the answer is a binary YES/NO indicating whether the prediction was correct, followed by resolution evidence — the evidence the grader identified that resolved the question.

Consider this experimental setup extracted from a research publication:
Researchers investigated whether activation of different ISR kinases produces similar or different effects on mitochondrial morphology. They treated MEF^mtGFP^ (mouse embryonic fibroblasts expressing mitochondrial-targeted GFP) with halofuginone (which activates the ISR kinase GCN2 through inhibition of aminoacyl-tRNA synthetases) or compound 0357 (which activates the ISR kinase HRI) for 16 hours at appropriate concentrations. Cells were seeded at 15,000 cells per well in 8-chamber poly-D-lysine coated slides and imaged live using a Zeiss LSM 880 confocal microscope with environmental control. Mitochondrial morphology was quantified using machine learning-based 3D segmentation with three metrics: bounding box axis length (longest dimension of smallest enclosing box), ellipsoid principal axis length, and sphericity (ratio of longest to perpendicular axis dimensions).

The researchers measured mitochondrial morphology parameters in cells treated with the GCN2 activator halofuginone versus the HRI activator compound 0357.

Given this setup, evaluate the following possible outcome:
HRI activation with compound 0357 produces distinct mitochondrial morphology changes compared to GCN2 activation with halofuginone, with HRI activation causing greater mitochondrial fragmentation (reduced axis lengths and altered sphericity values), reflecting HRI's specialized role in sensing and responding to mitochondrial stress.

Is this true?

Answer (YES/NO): NO